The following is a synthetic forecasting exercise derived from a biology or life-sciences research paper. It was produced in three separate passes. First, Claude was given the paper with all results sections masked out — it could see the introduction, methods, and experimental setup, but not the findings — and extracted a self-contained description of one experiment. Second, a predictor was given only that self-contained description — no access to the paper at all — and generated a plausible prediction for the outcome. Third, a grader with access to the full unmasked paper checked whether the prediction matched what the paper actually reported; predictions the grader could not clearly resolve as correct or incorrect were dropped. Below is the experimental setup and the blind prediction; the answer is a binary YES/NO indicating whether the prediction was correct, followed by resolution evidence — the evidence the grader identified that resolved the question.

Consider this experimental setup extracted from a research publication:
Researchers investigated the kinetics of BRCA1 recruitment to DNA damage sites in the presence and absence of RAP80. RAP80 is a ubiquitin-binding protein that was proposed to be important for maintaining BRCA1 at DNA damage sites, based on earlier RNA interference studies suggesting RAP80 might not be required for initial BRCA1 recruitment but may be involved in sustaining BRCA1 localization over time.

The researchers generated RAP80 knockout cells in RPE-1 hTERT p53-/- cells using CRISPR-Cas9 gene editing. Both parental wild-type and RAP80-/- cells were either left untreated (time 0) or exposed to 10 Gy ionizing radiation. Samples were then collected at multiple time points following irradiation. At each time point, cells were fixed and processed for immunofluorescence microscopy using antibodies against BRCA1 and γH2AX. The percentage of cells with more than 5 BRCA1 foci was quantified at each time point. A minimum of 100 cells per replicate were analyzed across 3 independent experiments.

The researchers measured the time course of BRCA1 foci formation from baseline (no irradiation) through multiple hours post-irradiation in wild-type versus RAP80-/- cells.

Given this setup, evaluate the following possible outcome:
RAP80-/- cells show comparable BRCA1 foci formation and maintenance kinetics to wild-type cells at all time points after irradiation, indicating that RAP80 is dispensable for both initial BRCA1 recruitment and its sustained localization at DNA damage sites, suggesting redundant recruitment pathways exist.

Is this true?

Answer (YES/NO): NO